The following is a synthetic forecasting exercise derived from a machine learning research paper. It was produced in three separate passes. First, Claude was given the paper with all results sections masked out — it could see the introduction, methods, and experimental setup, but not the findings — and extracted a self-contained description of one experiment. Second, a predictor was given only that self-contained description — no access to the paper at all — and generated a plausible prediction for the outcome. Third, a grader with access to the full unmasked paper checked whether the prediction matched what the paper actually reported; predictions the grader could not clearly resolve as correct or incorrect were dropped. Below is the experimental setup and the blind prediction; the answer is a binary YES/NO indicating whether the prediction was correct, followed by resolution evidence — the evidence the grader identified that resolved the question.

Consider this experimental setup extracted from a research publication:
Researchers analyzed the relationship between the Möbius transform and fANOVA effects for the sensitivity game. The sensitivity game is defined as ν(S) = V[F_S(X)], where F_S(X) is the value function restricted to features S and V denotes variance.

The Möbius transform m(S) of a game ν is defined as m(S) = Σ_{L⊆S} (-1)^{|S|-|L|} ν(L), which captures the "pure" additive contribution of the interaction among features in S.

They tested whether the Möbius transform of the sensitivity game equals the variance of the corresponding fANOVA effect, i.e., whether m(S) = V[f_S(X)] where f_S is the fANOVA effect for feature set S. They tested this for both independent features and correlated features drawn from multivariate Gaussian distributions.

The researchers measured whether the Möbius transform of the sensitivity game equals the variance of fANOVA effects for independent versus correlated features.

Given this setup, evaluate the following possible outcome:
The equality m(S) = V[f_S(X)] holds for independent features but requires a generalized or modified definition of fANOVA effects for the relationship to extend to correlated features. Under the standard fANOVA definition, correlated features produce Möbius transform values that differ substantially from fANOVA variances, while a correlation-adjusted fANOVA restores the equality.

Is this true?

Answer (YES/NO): NO